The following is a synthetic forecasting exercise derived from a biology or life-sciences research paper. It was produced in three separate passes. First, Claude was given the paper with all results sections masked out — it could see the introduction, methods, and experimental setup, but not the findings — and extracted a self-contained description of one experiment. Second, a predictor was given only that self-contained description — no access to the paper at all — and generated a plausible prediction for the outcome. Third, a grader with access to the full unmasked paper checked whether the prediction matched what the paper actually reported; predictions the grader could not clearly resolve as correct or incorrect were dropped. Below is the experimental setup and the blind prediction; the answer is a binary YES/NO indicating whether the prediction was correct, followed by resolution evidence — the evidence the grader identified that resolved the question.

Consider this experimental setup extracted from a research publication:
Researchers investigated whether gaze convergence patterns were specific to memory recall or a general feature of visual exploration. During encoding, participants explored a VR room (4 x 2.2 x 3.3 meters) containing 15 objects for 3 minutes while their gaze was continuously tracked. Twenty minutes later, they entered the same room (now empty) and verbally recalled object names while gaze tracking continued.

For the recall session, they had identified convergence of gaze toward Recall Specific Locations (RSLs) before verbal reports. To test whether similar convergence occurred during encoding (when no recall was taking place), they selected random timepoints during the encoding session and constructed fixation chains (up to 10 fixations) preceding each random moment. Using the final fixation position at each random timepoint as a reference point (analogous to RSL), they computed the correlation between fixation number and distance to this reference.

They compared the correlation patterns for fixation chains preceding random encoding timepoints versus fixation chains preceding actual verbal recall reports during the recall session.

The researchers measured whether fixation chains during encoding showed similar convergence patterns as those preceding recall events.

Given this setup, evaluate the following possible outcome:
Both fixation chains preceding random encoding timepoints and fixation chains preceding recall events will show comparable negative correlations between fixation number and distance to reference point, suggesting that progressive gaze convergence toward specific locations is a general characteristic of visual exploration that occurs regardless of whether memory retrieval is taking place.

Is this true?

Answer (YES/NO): NO